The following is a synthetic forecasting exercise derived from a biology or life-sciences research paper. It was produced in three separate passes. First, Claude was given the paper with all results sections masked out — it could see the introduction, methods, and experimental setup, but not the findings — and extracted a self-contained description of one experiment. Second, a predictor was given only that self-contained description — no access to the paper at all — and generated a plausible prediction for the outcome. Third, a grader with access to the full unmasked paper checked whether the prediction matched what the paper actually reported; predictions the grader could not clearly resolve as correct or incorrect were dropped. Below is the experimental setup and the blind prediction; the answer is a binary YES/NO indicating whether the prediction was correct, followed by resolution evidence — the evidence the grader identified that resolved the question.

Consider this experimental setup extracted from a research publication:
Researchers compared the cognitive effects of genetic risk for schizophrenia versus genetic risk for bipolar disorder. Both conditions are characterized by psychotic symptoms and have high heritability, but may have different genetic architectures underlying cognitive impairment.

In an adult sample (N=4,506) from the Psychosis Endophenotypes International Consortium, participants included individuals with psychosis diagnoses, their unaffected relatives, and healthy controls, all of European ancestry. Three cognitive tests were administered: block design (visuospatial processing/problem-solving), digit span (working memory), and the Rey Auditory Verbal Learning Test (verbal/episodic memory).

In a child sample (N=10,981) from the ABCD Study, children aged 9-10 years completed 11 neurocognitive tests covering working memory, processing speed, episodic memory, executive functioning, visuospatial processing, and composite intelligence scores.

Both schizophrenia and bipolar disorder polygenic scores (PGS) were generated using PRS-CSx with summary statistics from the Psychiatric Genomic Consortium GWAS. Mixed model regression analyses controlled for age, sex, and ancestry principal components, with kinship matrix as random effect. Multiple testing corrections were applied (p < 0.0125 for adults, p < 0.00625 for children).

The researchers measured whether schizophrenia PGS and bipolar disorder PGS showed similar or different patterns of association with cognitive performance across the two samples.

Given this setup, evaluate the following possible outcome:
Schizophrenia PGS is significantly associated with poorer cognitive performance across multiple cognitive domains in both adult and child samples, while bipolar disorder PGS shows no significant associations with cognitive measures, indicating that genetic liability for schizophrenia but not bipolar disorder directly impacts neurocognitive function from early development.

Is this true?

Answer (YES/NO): NO